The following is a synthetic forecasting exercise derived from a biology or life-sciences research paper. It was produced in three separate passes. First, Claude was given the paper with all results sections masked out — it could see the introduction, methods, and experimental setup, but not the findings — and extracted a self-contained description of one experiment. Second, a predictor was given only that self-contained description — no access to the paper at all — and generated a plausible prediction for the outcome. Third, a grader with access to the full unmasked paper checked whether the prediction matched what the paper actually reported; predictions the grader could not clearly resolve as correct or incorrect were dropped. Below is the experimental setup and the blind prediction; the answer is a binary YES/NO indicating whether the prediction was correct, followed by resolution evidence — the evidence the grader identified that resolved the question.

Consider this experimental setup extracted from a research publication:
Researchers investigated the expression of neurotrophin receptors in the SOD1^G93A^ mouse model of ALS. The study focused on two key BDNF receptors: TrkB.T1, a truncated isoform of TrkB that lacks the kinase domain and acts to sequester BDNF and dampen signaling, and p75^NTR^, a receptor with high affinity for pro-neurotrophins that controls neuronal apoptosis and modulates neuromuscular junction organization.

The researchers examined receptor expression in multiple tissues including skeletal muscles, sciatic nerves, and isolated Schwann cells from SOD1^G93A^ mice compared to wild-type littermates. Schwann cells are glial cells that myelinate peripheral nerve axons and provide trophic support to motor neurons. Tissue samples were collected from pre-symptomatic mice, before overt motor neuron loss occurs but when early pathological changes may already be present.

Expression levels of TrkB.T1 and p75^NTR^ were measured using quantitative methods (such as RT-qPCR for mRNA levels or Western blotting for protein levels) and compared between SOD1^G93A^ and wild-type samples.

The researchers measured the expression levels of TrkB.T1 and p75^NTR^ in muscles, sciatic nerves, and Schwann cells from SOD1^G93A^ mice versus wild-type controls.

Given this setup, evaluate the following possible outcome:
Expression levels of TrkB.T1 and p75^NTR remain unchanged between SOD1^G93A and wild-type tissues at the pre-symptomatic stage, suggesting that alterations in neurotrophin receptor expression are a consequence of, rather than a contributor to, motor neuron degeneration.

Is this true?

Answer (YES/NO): NO